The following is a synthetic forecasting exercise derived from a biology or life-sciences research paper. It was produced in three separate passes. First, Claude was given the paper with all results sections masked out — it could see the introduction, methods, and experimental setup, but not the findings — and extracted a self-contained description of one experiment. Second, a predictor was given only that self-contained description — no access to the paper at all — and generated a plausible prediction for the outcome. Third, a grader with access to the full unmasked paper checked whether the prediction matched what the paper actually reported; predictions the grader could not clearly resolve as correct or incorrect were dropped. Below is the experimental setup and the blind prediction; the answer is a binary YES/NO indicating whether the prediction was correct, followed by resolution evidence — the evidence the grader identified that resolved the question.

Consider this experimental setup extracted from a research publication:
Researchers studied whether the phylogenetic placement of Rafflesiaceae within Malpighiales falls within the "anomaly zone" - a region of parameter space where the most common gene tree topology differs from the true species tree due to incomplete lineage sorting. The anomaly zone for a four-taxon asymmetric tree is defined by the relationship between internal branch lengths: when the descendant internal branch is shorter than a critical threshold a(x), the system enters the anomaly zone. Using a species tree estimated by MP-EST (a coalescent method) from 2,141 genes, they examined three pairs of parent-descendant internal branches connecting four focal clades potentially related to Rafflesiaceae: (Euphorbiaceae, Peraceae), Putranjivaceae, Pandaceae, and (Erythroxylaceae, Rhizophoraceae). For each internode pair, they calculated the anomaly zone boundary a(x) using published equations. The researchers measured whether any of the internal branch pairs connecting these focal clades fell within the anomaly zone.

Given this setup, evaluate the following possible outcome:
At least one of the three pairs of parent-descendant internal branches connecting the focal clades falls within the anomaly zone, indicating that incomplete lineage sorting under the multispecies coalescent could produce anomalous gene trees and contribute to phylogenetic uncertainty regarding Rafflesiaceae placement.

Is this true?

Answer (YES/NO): YES